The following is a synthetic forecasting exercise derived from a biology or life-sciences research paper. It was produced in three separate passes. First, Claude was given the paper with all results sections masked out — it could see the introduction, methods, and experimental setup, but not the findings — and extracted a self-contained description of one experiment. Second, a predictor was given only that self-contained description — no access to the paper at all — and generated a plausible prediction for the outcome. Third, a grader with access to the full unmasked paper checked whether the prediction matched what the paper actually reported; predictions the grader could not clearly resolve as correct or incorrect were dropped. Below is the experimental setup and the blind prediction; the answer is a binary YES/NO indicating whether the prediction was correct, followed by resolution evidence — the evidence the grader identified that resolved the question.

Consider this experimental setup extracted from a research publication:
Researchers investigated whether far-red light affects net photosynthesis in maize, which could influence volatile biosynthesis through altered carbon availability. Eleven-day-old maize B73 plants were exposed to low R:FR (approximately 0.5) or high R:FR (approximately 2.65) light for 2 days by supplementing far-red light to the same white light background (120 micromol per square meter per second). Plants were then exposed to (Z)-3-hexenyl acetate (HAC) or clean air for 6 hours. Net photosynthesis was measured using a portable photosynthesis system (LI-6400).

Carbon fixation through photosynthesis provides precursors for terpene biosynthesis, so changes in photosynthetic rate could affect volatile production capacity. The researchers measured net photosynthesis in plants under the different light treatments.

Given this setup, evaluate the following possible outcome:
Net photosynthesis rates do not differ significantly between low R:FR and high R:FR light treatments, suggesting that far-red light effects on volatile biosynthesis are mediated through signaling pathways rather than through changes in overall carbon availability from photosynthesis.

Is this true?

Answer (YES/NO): NO